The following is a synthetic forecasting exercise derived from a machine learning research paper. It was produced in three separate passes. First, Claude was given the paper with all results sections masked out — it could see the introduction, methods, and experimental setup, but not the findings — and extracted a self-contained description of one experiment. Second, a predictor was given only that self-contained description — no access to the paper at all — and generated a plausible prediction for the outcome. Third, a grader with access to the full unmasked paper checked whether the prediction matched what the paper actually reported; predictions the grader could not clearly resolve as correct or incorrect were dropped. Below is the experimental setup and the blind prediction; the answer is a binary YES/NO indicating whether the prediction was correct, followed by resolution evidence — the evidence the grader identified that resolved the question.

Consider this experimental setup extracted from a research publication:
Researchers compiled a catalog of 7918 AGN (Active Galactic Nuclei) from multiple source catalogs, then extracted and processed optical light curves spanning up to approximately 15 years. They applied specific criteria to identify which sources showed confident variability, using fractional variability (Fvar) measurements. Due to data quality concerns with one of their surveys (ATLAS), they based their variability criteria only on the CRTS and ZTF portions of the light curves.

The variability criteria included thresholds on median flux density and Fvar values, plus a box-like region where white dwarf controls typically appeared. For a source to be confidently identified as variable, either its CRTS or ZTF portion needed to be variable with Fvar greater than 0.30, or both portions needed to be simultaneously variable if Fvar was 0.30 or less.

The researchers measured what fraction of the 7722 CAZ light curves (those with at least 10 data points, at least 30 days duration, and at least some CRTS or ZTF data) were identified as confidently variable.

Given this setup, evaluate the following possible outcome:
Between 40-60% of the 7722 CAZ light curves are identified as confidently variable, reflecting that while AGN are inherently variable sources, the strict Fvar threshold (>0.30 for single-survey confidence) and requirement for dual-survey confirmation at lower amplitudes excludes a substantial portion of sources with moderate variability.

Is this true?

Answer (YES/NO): NO